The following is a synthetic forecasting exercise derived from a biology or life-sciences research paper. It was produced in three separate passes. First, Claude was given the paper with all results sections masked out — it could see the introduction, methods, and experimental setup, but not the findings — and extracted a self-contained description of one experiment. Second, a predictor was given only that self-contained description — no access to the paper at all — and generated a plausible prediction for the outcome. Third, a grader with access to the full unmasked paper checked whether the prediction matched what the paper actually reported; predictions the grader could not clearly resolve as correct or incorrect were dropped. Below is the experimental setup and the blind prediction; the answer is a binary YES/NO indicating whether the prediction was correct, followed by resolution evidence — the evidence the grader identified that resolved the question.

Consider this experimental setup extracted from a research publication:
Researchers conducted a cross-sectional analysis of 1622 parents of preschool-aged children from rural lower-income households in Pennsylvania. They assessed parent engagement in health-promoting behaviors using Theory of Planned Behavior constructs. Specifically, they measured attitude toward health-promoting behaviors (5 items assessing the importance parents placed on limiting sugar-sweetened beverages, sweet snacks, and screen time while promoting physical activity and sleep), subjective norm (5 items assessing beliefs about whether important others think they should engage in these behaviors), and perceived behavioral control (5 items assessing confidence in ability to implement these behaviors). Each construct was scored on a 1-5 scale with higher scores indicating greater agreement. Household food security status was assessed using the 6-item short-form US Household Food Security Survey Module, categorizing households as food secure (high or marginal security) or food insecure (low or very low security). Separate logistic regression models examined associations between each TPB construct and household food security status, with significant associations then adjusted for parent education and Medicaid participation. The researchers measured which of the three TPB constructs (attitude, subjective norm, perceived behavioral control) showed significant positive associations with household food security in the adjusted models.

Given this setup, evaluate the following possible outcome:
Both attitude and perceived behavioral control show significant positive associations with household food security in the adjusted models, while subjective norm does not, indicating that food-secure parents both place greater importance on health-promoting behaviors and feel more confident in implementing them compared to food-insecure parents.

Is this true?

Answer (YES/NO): NO